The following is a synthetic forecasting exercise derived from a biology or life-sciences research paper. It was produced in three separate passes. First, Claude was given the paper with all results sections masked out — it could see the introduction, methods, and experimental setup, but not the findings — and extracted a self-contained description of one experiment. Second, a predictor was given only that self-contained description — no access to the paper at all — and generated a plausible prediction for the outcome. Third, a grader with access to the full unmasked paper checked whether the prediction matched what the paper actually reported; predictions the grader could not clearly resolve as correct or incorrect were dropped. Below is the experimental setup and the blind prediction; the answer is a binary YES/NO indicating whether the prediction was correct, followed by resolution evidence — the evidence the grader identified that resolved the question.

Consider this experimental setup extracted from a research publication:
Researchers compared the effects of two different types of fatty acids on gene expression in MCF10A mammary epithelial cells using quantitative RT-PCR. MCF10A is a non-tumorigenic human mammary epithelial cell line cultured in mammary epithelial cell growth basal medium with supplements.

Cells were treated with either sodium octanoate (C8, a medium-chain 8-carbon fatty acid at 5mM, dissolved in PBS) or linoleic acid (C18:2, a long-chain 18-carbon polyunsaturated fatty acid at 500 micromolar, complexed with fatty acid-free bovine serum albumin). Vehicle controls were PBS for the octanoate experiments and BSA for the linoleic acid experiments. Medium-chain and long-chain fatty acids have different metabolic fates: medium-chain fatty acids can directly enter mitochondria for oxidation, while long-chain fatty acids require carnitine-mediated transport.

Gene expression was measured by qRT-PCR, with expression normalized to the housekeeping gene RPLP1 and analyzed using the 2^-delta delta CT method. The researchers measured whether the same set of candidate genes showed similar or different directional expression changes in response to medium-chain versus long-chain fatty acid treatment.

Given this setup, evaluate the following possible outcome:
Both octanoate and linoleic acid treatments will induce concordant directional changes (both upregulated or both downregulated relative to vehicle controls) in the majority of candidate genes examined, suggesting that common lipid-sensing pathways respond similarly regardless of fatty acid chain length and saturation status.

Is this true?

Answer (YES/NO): YES